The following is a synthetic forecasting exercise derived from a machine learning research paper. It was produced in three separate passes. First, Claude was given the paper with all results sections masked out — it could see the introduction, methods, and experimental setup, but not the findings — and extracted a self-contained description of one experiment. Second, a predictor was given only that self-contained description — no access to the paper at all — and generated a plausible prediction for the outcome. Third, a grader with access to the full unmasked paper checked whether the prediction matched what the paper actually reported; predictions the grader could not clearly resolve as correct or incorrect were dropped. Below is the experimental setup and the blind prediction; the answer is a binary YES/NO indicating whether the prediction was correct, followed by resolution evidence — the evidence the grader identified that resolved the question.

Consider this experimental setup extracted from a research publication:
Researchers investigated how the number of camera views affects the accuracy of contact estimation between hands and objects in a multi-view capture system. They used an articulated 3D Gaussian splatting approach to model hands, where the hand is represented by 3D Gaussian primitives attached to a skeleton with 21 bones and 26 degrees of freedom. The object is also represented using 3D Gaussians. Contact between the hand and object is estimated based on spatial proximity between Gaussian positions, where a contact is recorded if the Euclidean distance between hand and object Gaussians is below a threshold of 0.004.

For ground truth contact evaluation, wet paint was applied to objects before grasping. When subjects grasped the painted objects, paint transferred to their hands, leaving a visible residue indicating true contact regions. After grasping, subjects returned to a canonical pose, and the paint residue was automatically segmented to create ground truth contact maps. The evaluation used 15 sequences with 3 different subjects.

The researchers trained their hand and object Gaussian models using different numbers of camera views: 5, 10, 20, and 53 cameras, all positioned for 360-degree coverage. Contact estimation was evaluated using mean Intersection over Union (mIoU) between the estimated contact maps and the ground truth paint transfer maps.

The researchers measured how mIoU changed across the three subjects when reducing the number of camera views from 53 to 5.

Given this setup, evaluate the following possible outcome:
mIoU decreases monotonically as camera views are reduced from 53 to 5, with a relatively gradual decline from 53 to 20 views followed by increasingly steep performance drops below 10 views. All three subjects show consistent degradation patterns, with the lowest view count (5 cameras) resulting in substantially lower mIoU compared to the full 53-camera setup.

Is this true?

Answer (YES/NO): NO